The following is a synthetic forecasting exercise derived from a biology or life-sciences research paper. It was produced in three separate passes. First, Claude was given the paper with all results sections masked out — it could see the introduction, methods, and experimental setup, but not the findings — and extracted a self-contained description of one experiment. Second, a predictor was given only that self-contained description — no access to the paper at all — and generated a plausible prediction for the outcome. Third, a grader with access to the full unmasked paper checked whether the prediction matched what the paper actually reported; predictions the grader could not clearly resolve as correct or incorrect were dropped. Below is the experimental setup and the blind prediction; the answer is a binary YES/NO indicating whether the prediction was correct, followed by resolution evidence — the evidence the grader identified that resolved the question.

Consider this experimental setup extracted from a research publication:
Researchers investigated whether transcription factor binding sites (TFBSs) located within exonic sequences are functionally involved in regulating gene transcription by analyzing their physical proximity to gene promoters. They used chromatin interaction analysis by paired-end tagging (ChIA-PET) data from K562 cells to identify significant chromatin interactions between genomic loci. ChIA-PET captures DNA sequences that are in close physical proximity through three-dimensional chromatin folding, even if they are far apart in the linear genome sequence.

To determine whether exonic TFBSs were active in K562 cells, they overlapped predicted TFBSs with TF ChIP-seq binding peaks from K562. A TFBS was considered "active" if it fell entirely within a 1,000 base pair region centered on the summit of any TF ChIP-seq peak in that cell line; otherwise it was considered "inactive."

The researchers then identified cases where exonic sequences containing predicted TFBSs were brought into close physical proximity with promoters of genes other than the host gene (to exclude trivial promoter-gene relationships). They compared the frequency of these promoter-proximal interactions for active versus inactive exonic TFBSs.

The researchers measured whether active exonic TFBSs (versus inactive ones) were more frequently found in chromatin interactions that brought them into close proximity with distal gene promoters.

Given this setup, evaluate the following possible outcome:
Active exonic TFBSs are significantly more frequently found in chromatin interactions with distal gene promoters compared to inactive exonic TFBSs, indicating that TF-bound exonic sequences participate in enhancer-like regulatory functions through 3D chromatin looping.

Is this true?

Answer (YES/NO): YES